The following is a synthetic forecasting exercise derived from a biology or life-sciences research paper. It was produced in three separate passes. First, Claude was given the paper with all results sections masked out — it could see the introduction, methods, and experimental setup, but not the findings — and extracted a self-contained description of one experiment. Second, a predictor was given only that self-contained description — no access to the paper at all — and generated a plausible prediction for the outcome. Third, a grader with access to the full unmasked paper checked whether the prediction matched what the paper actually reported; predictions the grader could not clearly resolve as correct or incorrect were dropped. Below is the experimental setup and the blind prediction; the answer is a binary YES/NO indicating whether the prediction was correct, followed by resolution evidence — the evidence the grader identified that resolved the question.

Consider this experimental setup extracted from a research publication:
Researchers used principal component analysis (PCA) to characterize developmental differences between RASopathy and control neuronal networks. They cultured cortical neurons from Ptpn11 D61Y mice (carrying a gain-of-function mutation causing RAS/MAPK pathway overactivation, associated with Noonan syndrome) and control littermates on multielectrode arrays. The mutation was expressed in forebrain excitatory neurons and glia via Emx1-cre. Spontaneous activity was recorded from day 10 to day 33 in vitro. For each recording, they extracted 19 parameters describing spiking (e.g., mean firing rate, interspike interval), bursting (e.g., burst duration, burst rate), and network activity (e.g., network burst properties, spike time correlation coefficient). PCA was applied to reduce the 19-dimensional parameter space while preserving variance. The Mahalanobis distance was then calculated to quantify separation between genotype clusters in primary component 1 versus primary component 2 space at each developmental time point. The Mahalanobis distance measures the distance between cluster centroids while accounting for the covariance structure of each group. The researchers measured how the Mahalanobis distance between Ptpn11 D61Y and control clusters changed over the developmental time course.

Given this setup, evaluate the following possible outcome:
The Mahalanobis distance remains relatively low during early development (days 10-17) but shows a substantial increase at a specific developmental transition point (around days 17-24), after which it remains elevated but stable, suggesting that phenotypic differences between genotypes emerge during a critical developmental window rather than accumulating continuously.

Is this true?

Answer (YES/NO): NO